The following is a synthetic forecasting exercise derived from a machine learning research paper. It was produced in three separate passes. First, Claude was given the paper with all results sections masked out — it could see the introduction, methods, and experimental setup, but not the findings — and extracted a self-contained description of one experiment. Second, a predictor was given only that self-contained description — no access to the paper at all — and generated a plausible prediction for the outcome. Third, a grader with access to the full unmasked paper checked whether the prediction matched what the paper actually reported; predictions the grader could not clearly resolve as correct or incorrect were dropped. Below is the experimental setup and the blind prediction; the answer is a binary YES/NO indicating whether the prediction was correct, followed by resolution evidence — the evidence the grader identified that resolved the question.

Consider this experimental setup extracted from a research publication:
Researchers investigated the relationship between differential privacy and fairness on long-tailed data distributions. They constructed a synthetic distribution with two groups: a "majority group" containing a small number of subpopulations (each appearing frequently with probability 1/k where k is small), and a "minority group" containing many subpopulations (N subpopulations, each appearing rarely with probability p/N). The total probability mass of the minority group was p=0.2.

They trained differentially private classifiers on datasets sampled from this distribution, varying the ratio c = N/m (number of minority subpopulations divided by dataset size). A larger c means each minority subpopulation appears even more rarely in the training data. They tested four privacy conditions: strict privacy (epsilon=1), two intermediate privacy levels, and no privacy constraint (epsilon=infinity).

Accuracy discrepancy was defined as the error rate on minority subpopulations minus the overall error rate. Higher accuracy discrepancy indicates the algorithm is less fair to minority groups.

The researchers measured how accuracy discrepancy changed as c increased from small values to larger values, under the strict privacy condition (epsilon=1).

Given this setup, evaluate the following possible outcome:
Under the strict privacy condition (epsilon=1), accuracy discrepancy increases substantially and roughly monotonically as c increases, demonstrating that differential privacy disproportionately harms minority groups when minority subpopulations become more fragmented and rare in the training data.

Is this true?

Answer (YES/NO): YES